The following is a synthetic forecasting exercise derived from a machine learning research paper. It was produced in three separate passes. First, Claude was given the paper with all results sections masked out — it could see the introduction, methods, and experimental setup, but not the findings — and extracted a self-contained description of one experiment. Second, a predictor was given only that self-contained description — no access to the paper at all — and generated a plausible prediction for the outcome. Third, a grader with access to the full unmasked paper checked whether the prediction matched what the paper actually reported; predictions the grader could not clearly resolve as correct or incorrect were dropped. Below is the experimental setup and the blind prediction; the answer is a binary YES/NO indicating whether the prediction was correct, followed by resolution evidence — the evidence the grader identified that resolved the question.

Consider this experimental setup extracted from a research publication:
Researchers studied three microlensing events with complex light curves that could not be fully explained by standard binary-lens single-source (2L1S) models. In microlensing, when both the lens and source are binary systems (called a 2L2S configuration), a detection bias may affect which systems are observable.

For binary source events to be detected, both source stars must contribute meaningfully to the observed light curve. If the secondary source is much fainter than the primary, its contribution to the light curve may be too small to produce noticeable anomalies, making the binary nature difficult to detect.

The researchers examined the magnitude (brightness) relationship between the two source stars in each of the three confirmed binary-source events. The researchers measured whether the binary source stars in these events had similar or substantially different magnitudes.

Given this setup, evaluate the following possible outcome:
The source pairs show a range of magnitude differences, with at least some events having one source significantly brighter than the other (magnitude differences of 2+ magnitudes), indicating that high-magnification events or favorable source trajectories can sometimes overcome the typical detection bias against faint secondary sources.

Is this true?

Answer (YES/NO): NO